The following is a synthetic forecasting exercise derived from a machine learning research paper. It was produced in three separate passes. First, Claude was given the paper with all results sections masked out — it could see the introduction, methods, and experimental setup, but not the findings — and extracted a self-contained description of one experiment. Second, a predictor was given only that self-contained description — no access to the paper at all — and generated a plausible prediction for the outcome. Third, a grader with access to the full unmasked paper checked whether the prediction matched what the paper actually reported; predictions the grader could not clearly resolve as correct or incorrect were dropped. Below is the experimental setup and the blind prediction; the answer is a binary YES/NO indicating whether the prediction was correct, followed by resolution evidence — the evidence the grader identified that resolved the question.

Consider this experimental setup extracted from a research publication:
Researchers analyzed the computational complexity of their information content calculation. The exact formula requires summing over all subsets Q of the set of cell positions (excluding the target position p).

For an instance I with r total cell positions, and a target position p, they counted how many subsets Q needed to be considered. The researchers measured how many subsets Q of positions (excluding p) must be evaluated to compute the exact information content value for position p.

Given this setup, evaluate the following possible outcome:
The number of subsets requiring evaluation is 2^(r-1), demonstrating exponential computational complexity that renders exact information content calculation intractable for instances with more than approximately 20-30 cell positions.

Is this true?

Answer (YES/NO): YES